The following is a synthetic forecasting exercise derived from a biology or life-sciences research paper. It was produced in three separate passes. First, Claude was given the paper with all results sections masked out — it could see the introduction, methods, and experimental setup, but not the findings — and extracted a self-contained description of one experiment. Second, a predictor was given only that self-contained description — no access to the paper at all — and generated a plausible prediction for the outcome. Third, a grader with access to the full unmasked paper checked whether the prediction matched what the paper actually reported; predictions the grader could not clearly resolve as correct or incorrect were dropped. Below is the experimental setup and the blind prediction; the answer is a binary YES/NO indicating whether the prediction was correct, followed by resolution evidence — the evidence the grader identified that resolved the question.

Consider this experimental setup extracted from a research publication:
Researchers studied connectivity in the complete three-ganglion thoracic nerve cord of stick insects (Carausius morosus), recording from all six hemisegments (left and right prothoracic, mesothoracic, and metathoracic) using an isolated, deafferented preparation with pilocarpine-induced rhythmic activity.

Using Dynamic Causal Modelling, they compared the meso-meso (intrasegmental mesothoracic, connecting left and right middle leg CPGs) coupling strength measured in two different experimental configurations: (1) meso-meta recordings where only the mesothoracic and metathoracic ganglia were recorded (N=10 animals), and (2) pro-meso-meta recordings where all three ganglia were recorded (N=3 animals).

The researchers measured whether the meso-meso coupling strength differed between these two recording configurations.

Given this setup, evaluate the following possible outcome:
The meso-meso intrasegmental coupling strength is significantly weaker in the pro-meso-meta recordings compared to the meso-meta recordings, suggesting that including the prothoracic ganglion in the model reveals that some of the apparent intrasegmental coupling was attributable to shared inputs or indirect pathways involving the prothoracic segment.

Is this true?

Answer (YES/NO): YES